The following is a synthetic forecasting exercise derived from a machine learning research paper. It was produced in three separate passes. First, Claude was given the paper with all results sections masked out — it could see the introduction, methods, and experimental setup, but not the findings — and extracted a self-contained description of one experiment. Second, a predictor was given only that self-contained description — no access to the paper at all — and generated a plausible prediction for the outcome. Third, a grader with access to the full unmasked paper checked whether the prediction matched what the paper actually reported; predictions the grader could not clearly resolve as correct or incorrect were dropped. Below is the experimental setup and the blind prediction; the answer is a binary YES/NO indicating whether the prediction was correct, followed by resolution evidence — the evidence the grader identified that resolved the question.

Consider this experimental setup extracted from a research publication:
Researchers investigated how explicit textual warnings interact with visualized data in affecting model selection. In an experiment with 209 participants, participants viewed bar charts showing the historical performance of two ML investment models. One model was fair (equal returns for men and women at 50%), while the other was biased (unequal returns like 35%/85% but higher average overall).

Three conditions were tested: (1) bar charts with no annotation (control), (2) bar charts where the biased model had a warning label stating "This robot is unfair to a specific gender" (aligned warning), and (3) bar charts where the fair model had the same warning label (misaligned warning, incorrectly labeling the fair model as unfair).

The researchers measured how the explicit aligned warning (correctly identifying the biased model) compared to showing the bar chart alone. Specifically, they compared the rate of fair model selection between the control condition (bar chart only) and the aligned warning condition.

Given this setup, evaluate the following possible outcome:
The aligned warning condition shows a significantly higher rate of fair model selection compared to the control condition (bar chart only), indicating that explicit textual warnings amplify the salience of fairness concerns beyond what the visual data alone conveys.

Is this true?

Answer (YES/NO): YES